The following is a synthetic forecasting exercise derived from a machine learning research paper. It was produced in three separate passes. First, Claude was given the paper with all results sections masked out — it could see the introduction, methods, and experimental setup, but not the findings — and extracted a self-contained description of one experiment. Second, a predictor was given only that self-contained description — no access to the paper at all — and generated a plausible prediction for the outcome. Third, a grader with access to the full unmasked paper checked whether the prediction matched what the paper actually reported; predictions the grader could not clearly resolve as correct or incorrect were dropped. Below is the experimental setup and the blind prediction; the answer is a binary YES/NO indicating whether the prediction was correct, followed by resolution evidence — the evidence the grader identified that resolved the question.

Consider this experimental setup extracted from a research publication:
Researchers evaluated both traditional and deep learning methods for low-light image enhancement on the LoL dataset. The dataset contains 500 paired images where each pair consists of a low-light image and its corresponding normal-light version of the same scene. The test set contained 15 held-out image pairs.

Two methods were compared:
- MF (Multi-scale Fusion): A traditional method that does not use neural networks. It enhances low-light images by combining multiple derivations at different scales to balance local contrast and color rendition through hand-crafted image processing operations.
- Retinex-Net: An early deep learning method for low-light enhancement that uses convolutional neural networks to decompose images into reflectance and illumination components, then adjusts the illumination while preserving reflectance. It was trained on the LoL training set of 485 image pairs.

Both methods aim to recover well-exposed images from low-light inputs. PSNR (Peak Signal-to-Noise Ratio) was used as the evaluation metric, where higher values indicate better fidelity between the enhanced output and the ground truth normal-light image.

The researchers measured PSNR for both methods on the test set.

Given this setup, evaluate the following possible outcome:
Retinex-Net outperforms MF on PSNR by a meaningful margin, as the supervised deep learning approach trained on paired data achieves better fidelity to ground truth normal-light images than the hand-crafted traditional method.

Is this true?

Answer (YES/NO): NO